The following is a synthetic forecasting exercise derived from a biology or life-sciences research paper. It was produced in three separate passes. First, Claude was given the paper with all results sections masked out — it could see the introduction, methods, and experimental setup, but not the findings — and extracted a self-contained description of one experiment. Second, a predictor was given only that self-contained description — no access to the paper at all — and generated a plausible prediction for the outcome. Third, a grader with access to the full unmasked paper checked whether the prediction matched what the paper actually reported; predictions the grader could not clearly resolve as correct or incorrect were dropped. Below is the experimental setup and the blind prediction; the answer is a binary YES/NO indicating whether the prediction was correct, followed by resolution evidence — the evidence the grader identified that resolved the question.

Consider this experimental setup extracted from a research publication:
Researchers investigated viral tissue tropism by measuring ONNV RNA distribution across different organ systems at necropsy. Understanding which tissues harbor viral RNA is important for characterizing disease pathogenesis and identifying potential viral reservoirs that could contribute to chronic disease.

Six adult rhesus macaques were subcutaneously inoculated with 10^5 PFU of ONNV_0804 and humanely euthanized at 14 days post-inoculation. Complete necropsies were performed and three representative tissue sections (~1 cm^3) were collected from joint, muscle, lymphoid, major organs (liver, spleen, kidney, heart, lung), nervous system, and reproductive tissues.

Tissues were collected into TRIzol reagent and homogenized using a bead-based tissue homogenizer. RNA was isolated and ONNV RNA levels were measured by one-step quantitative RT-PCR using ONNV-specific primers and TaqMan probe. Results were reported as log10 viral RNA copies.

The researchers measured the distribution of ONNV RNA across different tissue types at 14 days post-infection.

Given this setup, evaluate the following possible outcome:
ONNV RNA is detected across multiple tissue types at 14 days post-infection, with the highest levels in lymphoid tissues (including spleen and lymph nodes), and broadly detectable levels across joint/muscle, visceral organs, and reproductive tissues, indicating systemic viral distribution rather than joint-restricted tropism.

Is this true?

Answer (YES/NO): NO